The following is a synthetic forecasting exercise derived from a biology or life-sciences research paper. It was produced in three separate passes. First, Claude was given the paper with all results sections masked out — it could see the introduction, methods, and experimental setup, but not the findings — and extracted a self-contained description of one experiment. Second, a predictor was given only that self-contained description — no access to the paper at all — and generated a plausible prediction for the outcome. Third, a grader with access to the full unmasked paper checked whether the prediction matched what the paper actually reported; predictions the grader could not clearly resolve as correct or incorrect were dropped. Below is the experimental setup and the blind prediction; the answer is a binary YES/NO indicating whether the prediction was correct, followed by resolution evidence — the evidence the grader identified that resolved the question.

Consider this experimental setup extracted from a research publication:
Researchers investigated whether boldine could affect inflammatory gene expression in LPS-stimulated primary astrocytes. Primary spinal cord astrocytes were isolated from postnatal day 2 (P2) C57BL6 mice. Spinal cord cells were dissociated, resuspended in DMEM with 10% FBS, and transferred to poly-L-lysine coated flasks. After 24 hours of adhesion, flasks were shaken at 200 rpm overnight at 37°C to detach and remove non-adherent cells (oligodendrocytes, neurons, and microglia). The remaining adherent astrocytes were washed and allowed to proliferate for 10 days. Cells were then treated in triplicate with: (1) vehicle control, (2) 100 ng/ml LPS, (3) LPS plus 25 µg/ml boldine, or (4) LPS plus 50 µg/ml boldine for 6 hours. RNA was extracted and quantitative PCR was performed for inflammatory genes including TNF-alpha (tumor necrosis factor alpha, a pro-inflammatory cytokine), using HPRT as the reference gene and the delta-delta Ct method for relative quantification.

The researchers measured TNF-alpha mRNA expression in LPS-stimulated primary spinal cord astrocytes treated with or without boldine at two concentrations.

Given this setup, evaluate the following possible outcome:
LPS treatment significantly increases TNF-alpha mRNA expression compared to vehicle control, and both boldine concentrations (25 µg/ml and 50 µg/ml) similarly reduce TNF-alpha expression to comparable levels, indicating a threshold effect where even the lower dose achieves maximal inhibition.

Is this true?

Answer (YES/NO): NO